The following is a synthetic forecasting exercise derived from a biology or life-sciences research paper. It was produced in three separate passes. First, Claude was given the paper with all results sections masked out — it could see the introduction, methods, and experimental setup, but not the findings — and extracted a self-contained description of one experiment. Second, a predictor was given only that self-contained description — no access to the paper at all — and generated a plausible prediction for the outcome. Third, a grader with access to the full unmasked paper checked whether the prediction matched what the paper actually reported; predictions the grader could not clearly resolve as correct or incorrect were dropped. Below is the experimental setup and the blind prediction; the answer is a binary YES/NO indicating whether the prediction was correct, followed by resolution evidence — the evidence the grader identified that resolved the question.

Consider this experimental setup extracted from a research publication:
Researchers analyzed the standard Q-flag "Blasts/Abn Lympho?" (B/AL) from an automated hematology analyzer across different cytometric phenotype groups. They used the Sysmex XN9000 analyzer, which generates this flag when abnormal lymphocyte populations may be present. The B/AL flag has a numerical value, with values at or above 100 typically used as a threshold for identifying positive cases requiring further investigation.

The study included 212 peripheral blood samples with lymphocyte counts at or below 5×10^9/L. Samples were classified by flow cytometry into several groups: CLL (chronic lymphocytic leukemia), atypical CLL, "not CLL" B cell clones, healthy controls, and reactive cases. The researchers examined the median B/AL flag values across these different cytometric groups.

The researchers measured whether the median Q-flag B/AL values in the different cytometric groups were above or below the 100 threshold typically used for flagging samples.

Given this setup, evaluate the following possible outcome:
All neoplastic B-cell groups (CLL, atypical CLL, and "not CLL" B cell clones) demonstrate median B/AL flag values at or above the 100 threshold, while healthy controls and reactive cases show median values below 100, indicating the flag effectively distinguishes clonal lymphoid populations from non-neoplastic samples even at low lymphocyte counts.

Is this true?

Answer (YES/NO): NO